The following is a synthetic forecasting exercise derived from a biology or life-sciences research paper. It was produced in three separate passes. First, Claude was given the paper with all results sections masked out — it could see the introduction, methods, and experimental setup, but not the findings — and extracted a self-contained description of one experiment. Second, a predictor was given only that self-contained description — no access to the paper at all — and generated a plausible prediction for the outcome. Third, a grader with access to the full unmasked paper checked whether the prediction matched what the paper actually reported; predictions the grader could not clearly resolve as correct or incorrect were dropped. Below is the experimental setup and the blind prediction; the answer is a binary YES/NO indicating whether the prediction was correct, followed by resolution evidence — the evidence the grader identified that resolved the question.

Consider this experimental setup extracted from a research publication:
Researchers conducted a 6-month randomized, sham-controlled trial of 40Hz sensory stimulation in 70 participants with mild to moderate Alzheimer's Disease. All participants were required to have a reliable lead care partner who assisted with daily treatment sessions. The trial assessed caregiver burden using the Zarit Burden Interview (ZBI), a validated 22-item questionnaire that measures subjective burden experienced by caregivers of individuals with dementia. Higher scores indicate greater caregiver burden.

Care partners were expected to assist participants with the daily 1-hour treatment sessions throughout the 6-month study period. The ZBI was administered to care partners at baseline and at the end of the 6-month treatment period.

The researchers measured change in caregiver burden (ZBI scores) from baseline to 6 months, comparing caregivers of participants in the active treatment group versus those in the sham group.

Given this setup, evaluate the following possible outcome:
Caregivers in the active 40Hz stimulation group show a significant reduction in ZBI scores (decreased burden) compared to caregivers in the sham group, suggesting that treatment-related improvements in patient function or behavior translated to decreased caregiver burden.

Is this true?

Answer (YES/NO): NO